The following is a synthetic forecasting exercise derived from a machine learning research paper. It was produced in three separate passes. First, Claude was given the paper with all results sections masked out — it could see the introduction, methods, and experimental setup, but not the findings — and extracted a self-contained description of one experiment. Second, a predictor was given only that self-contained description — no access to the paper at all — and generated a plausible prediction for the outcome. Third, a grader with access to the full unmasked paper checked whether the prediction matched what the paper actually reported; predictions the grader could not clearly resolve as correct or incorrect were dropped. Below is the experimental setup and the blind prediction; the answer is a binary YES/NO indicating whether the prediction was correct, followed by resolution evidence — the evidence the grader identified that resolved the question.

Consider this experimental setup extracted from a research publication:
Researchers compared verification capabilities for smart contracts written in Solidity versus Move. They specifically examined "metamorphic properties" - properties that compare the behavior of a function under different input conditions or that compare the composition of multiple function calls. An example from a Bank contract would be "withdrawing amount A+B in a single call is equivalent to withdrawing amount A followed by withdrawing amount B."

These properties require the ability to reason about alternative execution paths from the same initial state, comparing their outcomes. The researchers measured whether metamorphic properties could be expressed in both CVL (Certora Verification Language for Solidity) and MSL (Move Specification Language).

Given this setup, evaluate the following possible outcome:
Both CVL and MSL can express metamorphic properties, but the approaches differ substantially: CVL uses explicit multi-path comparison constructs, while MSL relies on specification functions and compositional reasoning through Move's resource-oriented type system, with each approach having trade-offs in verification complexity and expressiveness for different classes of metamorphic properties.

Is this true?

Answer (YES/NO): NO